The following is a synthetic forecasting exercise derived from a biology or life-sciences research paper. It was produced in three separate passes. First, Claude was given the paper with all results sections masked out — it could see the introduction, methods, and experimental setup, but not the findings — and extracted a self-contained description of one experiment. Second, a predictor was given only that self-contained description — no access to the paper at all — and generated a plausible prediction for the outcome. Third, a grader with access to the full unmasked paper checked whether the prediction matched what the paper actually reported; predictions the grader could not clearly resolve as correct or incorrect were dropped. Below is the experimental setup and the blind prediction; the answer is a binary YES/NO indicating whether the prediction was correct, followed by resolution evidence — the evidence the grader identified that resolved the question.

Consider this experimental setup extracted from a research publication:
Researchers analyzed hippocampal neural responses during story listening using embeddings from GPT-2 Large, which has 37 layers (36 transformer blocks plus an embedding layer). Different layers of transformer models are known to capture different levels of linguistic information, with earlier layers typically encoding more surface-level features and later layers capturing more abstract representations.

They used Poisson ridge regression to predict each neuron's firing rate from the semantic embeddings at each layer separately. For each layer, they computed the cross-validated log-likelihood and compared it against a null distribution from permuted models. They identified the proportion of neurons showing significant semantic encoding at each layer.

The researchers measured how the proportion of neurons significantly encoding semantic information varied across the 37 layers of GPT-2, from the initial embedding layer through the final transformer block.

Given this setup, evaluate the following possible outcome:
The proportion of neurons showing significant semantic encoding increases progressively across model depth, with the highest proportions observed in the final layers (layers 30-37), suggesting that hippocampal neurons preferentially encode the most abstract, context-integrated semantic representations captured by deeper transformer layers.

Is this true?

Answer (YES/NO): NO